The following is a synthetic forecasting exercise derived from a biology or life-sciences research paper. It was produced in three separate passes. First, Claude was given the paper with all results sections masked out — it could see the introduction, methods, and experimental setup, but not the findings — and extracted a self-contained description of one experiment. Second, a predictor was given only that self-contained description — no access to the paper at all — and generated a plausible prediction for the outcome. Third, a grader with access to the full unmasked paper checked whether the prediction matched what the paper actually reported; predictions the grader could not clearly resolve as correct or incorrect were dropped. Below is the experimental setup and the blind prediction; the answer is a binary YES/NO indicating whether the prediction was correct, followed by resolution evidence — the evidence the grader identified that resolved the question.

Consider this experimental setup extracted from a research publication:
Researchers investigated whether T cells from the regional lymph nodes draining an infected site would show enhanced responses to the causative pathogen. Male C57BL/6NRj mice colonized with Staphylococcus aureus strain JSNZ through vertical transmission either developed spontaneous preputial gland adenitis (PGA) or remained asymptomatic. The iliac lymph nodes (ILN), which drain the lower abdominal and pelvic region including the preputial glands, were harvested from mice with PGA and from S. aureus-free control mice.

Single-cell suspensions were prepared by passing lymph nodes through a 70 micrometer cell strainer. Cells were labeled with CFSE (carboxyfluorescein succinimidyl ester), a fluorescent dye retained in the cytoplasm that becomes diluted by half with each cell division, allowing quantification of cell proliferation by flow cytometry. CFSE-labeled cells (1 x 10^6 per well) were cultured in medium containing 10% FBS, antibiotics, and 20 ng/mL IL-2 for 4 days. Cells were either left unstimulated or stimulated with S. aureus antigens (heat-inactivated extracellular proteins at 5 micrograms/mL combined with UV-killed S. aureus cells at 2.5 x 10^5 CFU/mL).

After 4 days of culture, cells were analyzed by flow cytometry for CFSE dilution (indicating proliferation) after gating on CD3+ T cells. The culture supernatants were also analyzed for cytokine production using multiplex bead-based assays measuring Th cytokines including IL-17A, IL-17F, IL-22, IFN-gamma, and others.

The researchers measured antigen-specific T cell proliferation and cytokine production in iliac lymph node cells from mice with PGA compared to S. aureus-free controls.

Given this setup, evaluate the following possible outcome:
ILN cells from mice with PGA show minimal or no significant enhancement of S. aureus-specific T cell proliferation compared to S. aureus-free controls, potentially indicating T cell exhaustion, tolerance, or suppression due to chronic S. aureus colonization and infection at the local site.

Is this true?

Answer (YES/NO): NO